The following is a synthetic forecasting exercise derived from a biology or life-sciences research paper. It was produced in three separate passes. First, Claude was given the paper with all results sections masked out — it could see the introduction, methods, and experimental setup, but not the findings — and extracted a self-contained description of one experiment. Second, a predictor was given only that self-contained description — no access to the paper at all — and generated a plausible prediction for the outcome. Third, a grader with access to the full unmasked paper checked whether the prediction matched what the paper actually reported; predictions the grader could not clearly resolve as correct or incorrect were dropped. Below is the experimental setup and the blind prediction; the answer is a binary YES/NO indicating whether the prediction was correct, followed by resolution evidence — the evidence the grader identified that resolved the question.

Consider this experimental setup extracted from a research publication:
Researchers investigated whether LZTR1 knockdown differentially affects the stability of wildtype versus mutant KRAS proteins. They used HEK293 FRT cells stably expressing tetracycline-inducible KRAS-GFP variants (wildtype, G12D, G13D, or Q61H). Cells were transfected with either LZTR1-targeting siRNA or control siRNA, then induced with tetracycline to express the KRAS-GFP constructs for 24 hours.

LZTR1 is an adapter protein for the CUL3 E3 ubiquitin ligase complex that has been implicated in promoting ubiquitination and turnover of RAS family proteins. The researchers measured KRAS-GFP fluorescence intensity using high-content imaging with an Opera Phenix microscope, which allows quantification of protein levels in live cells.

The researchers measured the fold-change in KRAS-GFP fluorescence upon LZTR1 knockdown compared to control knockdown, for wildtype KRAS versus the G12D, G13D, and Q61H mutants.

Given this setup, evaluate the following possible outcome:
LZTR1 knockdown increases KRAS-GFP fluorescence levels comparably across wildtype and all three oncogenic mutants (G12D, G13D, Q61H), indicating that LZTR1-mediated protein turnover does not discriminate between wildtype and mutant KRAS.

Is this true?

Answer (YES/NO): NO